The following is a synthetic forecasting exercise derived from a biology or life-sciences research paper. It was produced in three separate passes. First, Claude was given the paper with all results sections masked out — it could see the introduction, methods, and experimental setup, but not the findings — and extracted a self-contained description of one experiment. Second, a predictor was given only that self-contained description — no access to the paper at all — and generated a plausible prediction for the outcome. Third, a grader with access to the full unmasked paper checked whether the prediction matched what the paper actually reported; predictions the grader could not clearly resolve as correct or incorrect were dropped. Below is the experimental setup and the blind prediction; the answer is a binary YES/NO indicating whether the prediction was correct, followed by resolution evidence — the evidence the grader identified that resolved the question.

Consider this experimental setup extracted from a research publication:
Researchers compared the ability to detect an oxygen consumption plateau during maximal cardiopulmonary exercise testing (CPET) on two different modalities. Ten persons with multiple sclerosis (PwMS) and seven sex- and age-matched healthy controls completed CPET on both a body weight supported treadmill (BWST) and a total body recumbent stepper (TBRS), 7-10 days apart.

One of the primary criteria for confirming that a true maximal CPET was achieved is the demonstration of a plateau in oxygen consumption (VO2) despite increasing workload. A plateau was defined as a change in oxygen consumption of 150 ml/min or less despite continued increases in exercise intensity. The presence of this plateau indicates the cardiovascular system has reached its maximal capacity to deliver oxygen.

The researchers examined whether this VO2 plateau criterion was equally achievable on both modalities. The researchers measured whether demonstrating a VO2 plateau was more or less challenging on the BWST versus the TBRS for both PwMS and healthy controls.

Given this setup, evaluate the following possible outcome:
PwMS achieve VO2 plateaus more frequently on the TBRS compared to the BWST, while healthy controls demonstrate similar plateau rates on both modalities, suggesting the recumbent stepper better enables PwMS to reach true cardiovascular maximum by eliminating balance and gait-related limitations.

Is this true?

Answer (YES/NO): NO